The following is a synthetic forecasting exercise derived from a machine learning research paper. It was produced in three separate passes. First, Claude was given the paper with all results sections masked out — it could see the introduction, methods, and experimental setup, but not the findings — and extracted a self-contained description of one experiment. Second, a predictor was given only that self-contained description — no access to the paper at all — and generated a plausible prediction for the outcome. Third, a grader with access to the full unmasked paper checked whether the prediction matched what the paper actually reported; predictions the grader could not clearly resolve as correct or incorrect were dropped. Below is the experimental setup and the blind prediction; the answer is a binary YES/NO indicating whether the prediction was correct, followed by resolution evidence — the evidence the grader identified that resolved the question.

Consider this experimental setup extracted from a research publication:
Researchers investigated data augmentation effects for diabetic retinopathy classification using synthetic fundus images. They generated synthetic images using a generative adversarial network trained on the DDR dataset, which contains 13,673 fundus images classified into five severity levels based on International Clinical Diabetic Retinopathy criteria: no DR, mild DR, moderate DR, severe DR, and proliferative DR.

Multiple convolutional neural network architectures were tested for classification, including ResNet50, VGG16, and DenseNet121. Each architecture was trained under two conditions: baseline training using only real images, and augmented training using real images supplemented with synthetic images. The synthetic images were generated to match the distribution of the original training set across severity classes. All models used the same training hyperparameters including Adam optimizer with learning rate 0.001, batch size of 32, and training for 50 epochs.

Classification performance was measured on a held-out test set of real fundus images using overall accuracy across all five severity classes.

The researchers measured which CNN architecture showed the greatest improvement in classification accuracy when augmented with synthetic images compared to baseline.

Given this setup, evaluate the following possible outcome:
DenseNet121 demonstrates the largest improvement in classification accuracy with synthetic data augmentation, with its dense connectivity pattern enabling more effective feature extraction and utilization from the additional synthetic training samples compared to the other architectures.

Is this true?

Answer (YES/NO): NO